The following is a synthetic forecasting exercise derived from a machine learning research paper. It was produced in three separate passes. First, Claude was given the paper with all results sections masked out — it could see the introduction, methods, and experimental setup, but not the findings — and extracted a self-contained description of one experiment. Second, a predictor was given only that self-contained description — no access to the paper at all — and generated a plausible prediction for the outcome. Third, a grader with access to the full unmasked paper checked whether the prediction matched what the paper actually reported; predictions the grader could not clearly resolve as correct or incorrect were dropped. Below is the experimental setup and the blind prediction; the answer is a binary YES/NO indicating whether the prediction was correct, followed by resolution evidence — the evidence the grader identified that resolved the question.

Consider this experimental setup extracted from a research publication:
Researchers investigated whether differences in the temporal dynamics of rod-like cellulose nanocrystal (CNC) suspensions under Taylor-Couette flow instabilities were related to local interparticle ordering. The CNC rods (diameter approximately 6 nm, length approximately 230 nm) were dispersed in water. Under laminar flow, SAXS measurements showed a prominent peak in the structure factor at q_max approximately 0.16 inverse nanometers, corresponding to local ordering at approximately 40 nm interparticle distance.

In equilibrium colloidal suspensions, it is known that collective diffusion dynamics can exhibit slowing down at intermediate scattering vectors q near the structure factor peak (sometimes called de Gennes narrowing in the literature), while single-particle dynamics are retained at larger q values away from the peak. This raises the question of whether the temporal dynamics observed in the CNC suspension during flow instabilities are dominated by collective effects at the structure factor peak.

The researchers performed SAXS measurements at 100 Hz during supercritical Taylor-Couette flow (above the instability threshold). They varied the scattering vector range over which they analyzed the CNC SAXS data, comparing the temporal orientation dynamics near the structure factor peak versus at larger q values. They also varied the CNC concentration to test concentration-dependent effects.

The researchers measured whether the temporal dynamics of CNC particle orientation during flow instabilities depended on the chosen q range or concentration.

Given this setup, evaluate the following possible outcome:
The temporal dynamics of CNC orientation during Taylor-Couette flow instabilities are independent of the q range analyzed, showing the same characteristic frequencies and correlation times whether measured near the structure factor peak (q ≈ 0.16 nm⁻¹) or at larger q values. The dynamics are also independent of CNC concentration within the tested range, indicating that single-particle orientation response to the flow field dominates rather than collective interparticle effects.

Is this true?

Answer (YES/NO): YES